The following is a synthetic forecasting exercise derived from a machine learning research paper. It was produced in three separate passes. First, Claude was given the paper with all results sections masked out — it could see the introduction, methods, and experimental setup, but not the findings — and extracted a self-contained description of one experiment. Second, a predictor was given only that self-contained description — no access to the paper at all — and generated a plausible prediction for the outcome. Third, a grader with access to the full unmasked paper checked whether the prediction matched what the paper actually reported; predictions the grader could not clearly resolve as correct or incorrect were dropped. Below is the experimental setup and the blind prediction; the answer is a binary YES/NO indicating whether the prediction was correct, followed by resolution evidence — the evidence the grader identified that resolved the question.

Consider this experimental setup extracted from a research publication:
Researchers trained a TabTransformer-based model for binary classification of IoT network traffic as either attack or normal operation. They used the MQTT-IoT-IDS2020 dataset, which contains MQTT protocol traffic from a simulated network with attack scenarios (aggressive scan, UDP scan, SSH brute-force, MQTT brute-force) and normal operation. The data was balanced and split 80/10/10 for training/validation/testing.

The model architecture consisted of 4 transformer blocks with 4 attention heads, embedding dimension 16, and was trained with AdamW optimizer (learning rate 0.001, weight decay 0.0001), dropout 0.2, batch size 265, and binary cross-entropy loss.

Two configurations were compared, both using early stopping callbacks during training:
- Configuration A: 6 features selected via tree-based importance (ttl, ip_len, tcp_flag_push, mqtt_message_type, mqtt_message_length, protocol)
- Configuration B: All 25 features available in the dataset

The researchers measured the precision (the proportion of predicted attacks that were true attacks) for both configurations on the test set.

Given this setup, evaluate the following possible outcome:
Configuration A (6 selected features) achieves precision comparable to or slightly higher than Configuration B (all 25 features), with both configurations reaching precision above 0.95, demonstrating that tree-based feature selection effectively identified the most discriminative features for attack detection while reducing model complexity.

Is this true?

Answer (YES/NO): NO